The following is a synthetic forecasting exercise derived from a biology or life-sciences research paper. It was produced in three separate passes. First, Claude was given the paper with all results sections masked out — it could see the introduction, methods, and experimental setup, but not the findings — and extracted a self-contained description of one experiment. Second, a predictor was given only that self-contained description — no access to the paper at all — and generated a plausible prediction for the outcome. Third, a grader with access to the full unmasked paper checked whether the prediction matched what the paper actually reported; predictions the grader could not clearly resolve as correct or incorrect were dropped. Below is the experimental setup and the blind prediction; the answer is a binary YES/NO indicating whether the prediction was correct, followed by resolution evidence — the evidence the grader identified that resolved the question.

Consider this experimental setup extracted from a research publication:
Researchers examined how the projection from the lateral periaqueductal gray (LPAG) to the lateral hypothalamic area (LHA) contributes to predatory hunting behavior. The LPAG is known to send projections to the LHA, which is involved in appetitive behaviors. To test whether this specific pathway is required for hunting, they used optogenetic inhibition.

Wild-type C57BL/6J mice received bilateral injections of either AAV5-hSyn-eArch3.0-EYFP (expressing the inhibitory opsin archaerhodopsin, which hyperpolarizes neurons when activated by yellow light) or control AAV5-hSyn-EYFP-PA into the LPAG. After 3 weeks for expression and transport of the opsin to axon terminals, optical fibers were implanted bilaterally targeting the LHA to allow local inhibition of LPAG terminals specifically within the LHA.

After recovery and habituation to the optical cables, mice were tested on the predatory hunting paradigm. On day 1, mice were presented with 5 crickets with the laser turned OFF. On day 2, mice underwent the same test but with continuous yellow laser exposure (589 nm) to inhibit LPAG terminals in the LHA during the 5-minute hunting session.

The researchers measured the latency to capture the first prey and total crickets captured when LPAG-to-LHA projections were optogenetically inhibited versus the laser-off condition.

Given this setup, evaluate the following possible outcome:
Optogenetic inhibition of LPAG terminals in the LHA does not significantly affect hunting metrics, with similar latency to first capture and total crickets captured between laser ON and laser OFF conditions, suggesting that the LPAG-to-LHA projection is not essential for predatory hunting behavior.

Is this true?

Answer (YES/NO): NO